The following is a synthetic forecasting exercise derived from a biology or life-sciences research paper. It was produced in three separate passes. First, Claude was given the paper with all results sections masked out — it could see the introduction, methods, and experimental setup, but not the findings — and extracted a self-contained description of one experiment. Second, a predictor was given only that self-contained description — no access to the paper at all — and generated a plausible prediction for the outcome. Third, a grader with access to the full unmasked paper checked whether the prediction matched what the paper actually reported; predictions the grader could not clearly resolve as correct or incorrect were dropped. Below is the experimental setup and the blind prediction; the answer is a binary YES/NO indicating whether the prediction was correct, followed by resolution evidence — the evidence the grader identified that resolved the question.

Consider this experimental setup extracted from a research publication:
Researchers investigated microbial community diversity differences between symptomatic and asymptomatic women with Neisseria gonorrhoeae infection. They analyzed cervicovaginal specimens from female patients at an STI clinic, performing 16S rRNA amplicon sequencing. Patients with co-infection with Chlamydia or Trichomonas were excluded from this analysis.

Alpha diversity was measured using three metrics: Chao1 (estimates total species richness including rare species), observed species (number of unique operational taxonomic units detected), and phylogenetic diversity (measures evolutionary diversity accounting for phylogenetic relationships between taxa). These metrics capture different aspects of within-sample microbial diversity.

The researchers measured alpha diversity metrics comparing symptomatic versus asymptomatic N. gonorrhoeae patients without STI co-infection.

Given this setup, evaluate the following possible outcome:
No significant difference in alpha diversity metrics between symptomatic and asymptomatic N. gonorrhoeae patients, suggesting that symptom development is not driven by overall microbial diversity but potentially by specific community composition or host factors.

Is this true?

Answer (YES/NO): YES